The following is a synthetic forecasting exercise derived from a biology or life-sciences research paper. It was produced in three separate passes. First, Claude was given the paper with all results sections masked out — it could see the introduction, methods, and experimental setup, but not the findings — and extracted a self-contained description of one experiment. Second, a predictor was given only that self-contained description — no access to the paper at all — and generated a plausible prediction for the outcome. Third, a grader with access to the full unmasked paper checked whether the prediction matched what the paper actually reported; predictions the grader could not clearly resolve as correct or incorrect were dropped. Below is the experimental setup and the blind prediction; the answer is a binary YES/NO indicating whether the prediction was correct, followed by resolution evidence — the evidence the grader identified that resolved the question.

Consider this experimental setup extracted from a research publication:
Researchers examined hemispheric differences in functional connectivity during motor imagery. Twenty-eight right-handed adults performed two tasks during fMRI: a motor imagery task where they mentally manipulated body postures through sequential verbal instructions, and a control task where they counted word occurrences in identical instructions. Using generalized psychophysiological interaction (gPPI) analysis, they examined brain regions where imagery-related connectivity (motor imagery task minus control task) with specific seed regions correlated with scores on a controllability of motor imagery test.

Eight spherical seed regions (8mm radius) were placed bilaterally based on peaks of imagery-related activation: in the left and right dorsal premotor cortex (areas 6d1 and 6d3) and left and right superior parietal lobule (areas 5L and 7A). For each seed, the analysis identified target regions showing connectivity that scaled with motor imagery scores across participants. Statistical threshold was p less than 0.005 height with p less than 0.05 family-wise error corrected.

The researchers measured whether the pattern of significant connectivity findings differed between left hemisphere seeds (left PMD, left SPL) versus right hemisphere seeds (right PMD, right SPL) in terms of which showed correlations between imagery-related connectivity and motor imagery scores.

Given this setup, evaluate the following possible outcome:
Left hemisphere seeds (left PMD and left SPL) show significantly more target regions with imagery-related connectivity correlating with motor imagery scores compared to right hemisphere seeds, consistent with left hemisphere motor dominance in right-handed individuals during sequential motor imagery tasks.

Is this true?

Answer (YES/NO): NO